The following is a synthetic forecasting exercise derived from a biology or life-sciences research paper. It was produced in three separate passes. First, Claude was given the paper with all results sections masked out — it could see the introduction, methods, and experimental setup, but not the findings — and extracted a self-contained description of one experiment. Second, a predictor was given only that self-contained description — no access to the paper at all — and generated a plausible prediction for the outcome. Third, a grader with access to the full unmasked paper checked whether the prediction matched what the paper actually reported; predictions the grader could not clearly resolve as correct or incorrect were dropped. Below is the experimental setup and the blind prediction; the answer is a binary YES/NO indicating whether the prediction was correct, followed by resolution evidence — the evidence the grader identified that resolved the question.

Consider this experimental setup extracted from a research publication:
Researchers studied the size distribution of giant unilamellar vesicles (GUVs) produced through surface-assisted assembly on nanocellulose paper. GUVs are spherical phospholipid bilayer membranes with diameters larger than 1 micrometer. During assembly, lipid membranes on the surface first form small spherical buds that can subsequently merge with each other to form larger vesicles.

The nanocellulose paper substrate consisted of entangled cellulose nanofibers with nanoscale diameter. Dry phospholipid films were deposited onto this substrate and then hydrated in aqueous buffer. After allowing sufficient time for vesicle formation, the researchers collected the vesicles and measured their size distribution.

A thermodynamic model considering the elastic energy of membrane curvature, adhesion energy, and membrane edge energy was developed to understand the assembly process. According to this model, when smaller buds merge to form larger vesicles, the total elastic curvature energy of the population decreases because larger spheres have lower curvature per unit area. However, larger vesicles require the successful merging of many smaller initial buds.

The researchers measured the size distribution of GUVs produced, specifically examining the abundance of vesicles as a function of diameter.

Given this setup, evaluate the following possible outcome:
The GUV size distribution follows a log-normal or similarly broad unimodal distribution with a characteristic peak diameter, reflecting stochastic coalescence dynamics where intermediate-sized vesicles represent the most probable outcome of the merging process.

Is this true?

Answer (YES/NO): NO